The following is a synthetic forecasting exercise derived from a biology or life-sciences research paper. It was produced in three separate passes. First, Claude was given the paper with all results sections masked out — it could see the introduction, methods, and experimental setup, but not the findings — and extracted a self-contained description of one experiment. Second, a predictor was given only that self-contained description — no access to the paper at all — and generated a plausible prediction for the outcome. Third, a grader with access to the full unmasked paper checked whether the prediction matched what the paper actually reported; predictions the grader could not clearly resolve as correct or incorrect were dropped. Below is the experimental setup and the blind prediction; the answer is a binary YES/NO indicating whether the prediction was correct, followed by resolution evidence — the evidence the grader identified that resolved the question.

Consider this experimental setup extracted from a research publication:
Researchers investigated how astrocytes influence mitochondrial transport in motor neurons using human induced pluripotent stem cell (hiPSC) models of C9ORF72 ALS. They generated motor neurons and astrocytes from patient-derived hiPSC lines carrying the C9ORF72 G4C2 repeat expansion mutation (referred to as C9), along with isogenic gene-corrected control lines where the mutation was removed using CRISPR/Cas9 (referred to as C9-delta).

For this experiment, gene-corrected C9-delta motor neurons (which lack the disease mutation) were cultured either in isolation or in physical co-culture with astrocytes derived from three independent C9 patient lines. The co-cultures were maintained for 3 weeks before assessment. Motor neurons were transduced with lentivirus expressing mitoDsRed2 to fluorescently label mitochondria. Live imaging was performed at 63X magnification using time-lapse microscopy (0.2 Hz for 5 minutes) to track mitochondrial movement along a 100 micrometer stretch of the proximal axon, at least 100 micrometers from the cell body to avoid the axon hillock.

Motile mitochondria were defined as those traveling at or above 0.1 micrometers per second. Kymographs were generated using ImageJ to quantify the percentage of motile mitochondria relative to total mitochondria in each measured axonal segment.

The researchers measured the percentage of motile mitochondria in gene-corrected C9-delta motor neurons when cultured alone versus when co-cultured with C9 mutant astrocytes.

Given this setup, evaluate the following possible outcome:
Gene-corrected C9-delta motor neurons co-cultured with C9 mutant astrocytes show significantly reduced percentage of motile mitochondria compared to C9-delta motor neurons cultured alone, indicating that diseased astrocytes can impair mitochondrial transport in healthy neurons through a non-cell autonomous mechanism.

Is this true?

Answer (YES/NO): YES